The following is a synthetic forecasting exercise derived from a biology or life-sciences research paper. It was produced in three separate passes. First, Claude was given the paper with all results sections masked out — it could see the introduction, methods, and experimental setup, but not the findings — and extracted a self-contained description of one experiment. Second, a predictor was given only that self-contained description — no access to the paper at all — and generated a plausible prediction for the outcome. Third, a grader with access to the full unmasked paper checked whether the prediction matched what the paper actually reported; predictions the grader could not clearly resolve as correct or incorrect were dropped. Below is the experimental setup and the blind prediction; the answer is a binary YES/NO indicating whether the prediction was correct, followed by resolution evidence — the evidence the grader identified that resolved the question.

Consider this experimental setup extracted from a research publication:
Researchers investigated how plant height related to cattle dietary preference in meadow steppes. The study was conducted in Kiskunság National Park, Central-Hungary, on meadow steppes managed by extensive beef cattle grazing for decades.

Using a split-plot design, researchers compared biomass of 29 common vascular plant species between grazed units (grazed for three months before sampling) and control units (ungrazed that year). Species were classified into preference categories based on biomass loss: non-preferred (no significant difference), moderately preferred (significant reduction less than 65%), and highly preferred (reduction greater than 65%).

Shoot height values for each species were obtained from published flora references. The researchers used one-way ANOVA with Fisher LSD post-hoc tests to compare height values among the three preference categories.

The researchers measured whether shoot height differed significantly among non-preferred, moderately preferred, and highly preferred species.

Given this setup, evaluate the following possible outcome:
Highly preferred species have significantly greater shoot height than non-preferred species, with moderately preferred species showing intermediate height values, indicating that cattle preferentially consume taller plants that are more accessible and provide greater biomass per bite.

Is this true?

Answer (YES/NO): NO